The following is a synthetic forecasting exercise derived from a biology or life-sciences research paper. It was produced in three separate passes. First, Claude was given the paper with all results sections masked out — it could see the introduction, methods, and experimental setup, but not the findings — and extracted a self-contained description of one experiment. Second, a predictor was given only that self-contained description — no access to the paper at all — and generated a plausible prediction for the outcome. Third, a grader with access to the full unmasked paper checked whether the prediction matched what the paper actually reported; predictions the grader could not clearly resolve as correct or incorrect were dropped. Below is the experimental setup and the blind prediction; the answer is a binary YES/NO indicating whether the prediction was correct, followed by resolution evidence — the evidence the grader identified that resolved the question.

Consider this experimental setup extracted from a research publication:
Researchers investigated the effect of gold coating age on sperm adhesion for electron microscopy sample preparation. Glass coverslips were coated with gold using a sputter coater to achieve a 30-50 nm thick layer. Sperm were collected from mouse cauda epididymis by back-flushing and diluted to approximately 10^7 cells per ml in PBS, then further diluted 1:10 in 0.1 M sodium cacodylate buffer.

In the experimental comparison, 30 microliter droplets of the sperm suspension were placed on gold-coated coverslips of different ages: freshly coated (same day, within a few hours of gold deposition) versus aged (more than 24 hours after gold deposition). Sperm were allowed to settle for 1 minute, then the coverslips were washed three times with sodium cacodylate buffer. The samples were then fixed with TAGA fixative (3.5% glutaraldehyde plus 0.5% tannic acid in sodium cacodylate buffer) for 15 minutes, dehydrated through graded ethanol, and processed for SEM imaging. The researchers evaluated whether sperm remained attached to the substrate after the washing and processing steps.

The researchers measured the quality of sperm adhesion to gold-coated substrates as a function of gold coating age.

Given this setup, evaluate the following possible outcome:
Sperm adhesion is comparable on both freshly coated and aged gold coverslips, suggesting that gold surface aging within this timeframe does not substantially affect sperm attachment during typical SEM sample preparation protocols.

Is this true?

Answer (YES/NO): NO